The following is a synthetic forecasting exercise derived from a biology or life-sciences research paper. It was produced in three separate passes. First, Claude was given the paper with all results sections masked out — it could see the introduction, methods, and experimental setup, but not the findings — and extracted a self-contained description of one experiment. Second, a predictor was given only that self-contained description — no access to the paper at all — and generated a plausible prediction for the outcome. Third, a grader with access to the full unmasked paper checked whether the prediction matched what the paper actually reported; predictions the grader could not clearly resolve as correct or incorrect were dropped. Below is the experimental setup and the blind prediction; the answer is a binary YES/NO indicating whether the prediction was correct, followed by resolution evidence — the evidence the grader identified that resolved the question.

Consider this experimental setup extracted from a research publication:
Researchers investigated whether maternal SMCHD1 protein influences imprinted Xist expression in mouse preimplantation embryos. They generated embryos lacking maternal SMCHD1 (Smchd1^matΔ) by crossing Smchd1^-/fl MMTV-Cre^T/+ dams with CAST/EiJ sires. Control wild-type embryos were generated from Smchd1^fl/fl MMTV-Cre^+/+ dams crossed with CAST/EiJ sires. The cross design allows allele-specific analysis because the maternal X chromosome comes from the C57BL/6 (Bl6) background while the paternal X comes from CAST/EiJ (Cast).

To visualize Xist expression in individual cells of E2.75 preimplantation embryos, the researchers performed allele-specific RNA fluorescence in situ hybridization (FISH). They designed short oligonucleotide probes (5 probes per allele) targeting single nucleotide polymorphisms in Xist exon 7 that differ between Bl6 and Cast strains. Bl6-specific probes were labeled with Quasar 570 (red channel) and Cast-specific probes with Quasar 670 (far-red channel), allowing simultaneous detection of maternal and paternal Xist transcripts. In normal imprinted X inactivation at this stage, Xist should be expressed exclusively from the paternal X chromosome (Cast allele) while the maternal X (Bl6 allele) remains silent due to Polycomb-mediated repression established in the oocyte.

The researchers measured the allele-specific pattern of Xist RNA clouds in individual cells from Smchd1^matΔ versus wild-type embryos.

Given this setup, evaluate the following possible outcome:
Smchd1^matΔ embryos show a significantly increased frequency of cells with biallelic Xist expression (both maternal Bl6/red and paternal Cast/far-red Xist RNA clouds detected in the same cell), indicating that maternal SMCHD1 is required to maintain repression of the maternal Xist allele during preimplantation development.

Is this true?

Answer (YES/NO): YES